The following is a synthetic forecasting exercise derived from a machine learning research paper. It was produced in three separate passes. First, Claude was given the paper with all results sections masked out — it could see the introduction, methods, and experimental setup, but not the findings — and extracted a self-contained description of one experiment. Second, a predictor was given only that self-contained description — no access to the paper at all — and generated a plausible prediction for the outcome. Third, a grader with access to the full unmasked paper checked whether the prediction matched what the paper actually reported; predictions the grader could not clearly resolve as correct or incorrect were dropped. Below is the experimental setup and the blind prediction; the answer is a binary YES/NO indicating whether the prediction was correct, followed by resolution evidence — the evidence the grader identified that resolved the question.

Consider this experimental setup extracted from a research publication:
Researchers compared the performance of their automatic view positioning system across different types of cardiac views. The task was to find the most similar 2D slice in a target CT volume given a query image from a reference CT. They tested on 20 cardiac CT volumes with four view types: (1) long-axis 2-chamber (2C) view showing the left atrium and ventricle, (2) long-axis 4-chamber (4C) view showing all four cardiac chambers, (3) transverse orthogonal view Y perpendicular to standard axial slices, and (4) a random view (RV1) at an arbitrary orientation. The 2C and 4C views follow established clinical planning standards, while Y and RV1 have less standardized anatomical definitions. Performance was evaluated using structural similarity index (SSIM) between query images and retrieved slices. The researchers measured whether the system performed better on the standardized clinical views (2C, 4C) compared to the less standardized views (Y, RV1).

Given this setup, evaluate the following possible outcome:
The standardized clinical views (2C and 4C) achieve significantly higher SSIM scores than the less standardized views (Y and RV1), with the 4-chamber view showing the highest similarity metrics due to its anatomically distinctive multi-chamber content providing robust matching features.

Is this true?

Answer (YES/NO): NO